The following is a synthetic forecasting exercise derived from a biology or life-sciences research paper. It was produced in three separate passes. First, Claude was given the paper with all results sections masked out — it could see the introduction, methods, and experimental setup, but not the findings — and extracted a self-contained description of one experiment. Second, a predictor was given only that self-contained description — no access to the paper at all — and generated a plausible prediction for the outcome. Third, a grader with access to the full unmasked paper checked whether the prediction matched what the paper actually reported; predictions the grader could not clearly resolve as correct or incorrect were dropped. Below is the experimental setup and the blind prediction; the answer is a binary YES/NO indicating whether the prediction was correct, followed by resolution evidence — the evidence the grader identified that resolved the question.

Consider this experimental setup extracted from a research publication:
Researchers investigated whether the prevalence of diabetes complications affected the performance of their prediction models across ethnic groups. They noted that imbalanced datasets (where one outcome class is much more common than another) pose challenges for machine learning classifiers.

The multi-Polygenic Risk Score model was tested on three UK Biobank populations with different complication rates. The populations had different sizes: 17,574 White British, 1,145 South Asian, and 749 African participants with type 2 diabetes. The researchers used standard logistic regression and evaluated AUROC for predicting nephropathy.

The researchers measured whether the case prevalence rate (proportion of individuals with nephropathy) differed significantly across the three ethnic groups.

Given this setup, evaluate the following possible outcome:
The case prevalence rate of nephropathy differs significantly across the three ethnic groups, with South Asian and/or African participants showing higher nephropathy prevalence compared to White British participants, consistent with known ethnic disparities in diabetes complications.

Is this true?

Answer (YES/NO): YES